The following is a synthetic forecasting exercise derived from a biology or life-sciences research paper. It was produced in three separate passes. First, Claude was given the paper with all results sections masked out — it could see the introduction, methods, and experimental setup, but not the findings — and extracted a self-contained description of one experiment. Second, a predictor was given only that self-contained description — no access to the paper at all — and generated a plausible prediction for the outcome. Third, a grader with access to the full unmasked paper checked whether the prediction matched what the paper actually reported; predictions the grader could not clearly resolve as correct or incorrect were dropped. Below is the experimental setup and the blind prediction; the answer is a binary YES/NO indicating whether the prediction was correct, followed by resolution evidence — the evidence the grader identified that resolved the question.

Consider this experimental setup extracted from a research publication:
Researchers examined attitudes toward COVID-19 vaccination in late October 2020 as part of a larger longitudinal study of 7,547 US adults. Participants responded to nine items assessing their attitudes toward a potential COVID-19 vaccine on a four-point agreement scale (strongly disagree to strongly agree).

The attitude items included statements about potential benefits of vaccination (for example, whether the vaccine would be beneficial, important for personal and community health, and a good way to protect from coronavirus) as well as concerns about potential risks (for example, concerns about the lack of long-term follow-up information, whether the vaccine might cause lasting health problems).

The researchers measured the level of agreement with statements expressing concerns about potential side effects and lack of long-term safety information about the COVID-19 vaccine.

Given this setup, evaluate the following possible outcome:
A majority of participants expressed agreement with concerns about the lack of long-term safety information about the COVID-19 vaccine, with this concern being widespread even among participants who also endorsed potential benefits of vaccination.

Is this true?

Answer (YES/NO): NO